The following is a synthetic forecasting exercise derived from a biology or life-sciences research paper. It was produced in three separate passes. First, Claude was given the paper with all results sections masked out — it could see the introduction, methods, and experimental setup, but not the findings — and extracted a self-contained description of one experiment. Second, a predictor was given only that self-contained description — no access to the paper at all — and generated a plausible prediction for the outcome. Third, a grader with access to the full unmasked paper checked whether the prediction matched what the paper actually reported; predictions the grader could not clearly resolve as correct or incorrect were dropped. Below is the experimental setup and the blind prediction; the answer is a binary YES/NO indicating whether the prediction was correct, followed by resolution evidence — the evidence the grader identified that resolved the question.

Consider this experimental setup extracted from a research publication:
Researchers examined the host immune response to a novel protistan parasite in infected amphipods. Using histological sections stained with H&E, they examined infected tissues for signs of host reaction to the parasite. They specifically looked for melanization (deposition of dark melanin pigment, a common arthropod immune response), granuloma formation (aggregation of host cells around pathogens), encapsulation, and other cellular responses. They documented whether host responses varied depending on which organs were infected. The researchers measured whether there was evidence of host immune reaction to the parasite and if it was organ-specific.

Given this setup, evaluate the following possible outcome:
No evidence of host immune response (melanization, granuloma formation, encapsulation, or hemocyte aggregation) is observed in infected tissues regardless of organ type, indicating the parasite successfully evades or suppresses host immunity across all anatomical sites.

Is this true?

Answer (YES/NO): NO